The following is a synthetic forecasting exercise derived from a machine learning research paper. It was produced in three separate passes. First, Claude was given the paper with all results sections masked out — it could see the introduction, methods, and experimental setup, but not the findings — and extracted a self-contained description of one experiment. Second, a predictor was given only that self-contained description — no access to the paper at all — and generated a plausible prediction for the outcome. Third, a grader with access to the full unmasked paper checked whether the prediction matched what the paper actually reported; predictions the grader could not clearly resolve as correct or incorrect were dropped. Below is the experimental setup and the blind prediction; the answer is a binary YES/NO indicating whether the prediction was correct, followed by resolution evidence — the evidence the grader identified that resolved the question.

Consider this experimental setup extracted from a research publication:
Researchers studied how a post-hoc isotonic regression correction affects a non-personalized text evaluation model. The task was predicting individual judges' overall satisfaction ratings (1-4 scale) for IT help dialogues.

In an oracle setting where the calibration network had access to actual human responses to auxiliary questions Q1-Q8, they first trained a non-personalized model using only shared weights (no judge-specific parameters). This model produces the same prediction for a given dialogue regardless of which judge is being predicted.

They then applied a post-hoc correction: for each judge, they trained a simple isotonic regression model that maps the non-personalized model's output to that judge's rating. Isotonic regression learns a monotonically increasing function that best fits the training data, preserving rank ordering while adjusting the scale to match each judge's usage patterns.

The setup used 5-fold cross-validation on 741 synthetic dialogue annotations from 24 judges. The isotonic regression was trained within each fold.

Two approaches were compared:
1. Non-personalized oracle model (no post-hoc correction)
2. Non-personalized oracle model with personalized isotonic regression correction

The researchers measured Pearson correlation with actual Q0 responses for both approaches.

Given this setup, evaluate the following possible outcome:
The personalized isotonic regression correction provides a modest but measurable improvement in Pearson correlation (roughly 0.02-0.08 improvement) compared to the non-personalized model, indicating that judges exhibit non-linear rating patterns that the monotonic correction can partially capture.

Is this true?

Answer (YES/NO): YES